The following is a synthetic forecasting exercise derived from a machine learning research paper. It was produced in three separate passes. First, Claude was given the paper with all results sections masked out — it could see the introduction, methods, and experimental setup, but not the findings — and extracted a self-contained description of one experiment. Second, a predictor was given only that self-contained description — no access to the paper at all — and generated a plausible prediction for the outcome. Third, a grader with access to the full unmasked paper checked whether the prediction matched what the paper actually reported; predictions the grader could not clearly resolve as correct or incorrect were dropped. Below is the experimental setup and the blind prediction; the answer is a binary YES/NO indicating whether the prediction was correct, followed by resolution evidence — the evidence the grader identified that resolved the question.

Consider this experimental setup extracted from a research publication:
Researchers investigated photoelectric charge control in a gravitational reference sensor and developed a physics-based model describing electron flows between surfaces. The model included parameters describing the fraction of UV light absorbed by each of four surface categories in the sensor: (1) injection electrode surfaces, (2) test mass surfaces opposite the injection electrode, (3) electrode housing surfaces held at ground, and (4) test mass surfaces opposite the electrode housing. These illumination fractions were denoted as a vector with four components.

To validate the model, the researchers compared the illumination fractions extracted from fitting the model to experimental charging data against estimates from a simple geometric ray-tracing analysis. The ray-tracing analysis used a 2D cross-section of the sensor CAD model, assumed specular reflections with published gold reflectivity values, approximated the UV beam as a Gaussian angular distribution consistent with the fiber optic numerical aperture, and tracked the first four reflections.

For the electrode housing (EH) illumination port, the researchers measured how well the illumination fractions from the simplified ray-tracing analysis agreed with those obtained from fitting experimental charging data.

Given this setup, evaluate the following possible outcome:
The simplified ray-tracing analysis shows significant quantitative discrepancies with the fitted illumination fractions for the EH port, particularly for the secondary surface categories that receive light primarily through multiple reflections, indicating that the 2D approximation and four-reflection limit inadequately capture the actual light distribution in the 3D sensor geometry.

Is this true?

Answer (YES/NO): NO